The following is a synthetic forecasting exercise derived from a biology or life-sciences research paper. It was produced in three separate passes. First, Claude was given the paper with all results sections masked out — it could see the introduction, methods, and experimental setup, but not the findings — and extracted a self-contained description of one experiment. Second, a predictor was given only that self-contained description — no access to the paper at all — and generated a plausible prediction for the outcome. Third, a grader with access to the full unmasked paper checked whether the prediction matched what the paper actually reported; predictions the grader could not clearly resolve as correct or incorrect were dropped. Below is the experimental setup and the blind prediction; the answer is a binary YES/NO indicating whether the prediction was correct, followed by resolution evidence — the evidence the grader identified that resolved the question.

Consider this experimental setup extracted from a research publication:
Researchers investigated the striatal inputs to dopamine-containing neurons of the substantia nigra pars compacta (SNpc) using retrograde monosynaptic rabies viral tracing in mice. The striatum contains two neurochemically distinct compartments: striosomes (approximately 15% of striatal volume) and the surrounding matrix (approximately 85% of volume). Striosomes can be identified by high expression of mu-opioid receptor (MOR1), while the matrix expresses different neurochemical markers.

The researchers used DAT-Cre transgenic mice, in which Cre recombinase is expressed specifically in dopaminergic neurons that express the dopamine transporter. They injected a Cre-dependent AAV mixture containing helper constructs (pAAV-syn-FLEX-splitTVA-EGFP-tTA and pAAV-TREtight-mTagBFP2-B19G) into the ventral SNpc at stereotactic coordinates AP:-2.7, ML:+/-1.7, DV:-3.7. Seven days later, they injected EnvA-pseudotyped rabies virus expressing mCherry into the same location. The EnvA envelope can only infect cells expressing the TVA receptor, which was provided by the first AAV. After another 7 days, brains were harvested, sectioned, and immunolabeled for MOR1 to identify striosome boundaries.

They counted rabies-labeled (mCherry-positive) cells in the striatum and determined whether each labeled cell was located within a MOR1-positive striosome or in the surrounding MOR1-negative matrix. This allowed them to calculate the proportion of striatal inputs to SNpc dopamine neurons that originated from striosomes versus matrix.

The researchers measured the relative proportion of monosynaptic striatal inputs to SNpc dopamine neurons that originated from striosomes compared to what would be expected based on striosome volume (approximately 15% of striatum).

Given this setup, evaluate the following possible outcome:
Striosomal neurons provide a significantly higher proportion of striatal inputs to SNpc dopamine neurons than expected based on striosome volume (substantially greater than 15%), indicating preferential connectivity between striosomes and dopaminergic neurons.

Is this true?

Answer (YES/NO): YES